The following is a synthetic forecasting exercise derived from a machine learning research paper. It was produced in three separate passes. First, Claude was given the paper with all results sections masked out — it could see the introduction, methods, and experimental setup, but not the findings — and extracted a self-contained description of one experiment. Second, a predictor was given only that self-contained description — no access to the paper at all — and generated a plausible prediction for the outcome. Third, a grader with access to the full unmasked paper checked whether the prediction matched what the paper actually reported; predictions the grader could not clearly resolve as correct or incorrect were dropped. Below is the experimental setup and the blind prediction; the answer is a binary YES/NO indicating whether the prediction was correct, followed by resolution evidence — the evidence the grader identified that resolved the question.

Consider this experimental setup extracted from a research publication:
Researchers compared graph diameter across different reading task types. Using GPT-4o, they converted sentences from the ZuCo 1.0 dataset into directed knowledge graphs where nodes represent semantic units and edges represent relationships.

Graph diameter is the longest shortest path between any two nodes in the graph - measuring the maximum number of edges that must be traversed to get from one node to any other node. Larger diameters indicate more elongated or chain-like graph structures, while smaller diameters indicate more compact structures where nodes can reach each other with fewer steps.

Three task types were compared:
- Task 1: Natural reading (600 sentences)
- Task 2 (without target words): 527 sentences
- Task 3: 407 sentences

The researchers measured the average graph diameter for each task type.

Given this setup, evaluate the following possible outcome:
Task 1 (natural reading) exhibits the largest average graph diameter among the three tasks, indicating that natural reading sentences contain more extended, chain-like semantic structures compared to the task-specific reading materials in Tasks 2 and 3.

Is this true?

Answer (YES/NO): NO